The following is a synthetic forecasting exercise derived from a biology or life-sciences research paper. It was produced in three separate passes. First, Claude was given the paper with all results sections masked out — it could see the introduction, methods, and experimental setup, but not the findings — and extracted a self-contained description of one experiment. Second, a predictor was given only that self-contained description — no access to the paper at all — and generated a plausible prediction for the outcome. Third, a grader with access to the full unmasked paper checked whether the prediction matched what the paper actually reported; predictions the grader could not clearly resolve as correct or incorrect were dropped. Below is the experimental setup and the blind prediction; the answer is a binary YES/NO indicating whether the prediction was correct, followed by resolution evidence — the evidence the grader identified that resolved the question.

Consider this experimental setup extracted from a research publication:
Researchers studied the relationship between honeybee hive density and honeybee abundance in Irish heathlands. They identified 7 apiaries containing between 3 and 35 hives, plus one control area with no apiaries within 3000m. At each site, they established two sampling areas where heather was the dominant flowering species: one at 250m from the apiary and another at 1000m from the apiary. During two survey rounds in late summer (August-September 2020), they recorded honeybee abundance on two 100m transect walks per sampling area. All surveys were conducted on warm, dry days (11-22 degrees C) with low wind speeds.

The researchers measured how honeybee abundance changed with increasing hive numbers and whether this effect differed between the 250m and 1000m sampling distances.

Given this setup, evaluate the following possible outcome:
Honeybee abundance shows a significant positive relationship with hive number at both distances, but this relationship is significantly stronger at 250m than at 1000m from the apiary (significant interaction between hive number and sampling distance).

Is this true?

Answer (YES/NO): NO